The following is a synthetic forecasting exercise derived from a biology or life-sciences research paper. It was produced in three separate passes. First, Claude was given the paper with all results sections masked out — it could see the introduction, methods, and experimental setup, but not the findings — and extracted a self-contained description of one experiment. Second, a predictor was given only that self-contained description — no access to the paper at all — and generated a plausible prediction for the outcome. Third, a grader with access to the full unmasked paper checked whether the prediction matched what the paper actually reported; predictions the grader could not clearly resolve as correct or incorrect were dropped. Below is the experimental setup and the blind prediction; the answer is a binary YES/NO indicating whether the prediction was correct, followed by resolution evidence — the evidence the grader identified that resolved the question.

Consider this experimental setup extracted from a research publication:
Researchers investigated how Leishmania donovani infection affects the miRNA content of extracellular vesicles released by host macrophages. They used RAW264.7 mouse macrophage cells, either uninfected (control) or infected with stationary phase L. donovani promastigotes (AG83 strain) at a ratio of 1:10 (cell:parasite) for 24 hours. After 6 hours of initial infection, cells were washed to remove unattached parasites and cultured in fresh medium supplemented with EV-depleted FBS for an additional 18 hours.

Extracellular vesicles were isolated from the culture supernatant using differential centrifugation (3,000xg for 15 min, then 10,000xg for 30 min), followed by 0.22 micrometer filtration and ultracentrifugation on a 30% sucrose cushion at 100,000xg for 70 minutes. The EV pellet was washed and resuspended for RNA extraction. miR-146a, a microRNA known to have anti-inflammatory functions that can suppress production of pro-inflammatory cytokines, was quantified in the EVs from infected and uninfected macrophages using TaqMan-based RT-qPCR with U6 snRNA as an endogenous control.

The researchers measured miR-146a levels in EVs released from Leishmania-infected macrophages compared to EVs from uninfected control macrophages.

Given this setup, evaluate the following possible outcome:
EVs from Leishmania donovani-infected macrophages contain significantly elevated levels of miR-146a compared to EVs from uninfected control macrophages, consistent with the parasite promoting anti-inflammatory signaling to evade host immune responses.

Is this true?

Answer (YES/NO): YES